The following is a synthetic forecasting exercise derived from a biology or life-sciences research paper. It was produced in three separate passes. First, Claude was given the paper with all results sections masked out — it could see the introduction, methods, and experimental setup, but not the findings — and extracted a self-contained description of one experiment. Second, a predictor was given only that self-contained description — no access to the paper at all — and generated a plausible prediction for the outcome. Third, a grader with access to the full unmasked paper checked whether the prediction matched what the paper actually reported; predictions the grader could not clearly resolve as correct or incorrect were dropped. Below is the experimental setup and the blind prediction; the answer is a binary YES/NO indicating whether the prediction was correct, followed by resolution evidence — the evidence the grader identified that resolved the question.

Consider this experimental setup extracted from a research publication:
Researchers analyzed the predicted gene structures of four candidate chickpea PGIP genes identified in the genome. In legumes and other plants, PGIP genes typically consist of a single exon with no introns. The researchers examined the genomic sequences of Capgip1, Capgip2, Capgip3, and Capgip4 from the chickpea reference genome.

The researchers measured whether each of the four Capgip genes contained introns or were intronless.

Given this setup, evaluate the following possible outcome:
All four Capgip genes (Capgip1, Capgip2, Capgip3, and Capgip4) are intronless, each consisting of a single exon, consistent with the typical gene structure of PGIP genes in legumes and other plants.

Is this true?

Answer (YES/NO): NO